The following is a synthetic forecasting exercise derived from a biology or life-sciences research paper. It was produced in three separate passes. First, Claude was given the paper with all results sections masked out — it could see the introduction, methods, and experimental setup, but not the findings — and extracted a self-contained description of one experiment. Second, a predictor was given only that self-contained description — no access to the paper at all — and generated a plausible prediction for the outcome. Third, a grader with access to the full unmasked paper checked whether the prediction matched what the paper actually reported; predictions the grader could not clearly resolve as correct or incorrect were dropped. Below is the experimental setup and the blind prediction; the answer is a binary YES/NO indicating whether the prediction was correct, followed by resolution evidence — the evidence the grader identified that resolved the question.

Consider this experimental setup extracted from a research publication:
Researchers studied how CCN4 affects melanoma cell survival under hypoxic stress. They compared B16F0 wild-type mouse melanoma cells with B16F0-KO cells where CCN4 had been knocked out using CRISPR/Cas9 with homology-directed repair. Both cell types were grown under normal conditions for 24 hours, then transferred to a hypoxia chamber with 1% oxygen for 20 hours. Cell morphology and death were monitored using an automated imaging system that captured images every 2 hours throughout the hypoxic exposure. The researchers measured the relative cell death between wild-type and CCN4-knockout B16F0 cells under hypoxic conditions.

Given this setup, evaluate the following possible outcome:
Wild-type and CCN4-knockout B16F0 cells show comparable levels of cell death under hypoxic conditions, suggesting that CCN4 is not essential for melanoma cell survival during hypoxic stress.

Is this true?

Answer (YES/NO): NO